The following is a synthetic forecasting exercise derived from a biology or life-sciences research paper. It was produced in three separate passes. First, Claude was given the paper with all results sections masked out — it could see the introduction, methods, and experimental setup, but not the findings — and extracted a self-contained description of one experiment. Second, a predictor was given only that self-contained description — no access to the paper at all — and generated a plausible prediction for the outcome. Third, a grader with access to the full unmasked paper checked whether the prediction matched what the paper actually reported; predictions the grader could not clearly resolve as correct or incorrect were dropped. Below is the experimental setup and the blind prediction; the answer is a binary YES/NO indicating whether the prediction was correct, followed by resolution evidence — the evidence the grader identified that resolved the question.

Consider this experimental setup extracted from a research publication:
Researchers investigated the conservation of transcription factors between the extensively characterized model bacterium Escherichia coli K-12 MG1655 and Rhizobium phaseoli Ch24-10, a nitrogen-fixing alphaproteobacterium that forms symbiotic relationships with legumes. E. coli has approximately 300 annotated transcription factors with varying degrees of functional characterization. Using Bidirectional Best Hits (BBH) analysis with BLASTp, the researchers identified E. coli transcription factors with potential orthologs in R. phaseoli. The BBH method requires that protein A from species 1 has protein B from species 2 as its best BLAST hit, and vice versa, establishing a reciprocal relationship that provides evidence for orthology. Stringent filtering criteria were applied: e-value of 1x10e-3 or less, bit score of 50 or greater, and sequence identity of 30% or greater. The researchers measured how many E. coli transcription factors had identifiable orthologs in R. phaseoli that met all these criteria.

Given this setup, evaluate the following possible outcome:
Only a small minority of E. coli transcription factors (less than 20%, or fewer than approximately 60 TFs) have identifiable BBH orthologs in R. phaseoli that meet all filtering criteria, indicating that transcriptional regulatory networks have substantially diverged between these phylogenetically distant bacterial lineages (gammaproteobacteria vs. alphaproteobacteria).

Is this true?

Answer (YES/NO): NO